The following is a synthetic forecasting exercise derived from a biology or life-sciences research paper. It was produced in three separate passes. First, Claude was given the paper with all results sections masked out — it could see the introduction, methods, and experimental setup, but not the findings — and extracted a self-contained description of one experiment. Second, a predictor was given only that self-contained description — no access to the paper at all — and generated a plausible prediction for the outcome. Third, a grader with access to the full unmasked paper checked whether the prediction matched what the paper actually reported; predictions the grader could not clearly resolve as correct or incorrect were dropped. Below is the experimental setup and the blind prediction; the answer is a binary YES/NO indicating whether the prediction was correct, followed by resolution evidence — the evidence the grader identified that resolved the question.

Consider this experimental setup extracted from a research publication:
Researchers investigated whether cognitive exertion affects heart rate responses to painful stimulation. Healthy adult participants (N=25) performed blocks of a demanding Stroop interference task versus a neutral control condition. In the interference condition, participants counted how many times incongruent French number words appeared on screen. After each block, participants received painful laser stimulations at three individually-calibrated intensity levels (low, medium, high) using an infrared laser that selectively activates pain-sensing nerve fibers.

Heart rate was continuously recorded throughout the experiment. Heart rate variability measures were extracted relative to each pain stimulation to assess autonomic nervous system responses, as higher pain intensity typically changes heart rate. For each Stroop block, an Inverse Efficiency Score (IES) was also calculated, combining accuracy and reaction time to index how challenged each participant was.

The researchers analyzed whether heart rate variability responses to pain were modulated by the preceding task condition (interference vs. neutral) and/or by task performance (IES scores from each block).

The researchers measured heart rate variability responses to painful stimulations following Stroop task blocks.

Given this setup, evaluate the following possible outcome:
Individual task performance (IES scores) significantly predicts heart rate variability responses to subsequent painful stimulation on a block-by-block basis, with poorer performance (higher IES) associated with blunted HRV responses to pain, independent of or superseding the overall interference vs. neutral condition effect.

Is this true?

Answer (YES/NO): YES